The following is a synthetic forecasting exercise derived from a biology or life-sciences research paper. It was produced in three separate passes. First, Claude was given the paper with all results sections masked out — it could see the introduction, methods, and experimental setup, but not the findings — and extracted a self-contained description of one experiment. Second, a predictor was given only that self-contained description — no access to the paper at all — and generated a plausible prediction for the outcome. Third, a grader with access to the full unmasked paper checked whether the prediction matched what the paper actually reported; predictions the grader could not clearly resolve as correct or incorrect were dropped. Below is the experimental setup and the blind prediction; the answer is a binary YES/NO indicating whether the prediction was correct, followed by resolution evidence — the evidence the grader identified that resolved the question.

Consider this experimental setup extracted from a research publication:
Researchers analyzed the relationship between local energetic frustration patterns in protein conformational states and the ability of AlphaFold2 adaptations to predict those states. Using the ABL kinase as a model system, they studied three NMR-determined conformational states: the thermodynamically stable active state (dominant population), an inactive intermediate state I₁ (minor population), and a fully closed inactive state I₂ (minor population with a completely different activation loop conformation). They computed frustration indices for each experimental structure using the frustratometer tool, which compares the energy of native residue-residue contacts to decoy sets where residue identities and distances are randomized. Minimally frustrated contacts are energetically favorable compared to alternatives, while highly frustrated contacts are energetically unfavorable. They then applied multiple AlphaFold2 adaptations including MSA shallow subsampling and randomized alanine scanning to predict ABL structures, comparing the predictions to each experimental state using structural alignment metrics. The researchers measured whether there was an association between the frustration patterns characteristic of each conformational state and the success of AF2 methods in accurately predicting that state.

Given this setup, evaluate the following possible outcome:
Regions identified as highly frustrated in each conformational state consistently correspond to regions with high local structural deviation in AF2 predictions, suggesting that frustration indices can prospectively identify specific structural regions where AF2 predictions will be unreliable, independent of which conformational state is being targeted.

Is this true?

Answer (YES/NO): NO